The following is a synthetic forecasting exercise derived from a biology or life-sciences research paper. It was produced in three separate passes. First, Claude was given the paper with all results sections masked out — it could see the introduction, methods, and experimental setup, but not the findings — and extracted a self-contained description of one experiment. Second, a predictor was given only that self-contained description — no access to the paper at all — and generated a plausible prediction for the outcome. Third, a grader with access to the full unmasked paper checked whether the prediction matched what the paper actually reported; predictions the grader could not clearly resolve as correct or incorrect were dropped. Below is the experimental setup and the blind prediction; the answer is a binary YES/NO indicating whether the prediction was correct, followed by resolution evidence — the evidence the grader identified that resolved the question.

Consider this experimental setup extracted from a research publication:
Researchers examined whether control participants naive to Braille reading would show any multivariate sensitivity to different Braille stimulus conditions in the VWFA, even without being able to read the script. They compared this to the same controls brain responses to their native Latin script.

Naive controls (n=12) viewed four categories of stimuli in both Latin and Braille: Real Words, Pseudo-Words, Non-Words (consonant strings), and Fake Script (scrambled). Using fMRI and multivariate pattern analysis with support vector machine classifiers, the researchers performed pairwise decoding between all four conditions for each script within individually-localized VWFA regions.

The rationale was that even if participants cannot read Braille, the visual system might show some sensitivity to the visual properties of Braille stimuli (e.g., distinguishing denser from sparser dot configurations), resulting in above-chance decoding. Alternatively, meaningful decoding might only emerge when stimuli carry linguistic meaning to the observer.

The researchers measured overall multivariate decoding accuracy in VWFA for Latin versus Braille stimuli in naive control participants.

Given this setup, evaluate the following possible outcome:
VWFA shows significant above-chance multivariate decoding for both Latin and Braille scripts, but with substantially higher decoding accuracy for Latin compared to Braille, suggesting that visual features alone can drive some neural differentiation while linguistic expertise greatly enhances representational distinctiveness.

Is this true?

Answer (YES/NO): NO